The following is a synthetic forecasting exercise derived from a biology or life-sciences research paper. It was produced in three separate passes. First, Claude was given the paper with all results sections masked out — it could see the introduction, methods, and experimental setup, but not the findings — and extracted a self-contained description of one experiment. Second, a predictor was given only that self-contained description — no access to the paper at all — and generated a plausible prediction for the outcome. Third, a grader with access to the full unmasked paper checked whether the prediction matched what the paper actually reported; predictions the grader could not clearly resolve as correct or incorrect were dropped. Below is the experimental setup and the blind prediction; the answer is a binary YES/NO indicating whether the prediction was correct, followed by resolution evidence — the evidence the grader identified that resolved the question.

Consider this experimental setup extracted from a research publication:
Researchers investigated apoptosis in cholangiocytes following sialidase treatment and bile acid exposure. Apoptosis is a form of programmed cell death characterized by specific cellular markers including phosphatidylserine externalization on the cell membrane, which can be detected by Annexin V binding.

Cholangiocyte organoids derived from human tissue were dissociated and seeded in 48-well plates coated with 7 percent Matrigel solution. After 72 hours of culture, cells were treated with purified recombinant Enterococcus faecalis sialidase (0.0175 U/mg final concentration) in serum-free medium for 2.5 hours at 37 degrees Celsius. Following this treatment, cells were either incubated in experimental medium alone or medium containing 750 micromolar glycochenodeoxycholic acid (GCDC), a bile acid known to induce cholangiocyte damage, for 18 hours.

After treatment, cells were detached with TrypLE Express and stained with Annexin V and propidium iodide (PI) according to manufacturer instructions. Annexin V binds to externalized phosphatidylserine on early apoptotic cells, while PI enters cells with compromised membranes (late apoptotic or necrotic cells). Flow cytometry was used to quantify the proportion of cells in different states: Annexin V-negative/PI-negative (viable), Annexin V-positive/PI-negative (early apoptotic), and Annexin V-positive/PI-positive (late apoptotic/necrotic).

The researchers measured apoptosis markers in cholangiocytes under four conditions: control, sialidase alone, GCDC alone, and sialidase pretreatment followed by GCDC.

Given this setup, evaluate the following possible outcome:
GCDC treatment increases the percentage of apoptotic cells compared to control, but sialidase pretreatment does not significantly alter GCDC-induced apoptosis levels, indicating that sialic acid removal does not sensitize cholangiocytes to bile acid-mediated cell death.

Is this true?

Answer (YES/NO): NO